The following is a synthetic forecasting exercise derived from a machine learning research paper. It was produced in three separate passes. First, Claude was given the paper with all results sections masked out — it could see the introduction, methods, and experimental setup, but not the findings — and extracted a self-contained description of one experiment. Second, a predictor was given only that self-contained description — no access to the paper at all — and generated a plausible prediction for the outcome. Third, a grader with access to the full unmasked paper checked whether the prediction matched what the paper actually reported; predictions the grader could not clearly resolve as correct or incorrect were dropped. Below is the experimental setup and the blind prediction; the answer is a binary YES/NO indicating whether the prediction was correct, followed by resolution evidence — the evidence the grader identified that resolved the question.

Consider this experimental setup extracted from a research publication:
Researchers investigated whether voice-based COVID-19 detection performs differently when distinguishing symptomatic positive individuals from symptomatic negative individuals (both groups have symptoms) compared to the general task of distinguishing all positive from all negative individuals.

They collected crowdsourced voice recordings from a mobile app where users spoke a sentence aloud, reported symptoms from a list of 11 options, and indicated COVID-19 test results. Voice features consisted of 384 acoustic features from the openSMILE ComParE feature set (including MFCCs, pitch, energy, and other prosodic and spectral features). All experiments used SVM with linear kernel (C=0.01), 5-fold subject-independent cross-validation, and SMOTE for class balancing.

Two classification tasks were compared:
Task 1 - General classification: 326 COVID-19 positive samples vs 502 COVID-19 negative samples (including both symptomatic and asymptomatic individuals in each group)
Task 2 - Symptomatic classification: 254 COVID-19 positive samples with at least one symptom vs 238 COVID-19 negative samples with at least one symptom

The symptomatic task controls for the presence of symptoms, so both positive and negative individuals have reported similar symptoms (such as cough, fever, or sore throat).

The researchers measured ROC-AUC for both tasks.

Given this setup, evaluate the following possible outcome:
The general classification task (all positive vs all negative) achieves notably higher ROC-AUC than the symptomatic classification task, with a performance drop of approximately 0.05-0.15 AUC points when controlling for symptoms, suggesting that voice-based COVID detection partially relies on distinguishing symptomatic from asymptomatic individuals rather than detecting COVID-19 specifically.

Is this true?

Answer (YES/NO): NO